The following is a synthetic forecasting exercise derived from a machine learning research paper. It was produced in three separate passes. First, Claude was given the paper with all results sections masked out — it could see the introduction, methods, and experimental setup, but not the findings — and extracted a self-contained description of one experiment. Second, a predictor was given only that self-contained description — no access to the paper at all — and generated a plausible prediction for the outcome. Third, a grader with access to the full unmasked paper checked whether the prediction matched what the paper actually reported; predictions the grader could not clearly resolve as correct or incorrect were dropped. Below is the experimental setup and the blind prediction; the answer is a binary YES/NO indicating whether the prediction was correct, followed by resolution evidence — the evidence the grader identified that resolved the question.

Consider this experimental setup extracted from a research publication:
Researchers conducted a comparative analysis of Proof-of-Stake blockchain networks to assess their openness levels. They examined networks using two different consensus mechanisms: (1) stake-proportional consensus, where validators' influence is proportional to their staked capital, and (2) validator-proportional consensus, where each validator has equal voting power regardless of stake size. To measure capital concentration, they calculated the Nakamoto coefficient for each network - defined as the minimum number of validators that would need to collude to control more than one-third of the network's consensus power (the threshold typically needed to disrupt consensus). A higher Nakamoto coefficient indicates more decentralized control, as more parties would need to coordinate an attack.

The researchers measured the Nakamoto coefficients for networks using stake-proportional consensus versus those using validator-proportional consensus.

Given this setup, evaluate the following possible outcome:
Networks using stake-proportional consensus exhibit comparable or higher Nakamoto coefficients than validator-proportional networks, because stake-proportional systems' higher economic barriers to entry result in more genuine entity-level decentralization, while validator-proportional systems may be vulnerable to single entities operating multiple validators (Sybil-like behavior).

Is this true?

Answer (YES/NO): NO